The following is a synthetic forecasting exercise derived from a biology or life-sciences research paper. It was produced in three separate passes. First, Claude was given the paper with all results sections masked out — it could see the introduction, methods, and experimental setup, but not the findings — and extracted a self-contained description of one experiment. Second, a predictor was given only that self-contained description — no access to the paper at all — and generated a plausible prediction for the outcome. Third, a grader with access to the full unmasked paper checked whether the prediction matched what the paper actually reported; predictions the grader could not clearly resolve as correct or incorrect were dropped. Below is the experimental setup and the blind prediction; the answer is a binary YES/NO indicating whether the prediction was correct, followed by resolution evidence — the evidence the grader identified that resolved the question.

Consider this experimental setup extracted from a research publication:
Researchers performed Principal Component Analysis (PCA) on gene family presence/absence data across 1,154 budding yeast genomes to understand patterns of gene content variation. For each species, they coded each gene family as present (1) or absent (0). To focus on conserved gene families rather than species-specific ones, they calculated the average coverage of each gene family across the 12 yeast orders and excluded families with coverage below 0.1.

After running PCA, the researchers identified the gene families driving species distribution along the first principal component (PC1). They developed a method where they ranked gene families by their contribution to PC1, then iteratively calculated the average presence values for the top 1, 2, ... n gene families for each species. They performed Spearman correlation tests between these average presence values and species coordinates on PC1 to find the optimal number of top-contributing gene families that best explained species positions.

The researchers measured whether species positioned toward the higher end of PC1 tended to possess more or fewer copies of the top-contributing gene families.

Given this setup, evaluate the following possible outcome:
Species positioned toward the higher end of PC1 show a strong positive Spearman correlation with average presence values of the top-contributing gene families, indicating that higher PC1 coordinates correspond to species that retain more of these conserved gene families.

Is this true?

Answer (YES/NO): NO